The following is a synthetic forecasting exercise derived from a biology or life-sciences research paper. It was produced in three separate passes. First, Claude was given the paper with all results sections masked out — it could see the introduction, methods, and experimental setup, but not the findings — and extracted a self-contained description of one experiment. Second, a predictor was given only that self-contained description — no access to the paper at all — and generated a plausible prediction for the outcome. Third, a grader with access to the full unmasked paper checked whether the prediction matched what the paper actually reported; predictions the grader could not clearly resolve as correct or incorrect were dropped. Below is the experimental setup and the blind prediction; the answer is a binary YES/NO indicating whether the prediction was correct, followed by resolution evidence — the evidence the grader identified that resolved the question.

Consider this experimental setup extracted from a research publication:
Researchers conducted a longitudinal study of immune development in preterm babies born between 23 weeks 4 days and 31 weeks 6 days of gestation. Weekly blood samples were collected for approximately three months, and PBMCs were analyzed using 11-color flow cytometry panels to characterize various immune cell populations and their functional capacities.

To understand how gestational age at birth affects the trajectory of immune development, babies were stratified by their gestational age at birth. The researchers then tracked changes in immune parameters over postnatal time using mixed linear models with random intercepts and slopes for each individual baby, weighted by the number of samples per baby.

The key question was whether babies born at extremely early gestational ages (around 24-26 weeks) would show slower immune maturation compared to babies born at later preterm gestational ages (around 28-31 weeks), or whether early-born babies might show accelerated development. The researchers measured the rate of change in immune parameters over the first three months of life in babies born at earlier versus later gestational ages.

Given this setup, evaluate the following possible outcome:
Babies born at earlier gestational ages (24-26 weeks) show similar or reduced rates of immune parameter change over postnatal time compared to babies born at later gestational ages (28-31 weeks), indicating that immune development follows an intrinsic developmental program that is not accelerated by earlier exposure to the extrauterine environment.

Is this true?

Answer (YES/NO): NO